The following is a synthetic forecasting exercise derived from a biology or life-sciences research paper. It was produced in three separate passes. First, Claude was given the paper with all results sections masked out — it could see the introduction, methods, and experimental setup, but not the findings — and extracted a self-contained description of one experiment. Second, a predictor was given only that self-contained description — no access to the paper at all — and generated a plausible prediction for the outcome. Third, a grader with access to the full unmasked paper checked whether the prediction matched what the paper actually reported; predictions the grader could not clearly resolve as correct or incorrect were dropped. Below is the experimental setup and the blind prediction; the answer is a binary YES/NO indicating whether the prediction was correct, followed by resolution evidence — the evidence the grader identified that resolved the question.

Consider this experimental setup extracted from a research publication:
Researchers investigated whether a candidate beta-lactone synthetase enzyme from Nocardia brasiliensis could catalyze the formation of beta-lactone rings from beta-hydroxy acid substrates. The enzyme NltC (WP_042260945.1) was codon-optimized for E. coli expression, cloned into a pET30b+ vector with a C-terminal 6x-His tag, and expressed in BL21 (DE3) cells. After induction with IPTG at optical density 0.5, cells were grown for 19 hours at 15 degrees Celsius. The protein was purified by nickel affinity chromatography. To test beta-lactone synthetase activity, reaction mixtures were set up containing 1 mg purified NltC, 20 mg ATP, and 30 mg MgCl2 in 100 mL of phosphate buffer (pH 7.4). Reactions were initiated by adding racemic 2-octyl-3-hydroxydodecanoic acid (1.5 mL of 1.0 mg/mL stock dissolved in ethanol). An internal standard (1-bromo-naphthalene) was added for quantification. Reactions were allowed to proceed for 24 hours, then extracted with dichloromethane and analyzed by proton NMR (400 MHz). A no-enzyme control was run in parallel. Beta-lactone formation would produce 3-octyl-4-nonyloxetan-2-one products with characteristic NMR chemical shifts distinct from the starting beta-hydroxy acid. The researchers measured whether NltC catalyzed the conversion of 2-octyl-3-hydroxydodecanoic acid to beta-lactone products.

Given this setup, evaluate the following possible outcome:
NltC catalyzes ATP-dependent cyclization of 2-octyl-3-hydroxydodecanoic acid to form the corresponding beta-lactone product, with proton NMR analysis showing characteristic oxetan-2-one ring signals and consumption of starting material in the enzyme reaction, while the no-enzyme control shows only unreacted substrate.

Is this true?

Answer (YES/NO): YES